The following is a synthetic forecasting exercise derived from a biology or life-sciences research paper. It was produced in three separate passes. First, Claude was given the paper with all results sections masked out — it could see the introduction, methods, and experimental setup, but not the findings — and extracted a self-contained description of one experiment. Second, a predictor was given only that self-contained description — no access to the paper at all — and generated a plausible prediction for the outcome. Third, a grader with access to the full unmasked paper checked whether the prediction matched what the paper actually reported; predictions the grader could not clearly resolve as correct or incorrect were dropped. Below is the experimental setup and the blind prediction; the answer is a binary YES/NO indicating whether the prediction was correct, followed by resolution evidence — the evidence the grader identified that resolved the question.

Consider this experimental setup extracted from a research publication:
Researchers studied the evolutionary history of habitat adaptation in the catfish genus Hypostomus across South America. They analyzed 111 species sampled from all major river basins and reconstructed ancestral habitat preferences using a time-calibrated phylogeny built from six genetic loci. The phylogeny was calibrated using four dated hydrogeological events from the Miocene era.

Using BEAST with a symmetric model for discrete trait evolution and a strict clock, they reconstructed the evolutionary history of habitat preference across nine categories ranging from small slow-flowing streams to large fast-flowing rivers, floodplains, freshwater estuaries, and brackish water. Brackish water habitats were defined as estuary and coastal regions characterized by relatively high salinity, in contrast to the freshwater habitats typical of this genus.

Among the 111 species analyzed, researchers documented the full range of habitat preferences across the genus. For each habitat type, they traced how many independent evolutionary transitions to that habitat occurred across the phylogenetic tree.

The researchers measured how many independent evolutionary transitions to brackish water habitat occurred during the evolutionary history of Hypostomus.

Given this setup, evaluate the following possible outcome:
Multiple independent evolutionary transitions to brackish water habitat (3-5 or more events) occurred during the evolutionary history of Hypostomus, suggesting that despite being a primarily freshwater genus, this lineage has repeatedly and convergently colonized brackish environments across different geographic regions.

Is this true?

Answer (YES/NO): NO